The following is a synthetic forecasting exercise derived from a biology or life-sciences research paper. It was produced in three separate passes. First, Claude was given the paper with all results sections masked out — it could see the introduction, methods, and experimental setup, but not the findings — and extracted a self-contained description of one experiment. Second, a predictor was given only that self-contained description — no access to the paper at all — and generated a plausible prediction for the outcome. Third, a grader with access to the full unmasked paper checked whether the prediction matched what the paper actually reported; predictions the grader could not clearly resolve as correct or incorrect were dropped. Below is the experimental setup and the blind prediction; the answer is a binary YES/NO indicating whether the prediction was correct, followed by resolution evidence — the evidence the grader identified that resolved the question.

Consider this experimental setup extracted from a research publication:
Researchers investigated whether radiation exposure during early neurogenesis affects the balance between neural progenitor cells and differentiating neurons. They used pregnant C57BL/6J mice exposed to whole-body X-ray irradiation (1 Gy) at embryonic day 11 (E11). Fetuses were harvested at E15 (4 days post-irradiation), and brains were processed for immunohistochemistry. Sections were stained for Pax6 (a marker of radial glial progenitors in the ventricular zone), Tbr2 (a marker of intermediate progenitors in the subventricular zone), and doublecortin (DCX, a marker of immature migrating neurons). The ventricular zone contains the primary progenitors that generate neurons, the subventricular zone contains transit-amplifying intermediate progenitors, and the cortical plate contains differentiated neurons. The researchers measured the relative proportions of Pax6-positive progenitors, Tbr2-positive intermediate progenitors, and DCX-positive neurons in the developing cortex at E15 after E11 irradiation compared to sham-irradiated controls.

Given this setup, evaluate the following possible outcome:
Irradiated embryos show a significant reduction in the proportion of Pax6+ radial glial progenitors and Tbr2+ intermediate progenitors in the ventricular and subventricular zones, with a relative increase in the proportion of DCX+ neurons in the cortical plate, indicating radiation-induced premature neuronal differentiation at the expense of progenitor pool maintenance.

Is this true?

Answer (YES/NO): NO